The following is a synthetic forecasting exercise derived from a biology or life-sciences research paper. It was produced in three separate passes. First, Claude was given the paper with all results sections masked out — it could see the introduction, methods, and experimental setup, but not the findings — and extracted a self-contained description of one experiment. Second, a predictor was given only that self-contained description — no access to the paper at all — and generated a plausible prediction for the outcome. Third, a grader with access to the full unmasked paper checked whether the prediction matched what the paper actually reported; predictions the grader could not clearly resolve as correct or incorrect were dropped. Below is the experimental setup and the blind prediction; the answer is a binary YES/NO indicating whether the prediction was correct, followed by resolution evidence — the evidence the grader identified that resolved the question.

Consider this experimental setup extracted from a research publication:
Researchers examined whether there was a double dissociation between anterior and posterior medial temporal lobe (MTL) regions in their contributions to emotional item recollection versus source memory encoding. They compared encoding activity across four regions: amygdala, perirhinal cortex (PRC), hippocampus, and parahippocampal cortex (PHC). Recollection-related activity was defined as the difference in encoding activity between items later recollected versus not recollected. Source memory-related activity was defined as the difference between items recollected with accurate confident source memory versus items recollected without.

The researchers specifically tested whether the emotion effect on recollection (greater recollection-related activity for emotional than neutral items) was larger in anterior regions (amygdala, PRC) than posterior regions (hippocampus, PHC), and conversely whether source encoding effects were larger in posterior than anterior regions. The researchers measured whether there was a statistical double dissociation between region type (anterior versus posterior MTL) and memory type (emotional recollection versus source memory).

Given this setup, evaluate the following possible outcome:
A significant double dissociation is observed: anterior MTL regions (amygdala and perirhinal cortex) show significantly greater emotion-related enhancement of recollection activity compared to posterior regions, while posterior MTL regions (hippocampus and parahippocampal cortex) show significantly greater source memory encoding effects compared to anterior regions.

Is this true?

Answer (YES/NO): YES